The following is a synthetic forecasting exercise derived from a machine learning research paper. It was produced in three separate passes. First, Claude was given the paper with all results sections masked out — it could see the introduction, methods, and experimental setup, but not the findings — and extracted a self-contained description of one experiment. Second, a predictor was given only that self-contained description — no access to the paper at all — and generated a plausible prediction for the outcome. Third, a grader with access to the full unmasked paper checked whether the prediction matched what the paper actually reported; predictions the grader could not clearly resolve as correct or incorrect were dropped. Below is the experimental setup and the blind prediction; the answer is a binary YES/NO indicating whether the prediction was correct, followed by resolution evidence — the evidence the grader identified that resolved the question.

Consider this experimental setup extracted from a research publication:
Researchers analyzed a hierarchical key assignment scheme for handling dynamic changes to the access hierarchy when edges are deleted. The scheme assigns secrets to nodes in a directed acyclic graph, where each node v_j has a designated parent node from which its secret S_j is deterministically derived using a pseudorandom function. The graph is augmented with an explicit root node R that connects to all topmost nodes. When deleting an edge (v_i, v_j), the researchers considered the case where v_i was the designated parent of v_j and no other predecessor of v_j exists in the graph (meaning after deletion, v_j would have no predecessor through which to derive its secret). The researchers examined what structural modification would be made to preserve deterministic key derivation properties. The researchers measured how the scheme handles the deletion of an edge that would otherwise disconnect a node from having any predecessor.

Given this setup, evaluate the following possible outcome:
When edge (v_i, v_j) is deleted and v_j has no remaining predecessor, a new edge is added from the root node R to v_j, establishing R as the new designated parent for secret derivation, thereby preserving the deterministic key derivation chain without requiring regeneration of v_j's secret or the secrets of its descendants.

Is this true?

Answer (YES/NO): NO